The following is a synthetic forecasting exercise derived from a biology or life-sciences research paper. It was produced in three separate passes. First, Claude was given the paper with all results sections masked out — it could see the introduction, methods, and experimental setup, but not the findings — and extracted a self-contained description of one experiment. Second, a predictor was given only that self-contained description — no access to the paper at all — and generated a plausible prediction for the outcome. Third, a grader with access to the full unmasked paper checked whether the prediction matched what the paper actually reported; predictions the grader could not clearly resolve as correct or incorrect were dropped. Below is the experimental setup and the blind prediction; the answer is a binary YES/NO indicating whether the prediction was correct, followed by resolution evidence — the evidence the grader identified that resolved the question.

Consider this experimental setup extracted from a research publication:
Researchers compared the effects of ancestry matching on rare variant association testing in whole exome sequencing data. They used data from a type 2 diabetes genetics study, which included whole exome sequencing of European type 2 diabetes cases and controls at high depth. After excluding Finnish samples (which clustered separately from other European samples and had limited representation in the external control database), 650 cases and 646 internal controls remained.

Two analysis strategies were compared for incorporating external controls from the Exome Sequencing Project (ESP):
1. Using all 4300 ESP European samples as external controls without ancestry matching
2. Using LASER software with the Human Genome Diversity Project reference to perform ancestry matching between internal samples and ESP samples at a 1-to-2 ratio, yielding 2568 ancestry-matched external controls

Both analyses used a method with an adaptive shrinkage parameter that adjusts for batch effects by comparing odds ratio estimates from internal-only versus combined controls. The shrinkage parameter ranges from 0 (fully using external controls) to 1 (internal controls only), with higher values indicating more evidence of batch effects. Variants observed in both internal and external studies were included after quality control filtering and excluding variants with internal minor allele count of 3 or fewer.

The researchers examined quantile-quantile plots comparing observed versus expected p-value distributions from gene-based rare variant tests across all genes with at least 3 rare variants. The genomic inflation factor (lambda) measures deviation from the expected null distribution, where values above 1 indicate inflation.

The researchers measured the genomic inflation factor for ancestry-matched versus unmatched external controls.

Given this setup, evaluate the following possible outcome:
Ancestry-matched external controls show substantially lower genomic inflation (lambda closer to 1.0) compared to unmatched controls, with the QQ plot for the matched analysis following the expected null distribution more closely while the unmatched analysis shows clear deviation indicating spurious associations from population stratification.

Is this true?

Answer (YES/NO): NO